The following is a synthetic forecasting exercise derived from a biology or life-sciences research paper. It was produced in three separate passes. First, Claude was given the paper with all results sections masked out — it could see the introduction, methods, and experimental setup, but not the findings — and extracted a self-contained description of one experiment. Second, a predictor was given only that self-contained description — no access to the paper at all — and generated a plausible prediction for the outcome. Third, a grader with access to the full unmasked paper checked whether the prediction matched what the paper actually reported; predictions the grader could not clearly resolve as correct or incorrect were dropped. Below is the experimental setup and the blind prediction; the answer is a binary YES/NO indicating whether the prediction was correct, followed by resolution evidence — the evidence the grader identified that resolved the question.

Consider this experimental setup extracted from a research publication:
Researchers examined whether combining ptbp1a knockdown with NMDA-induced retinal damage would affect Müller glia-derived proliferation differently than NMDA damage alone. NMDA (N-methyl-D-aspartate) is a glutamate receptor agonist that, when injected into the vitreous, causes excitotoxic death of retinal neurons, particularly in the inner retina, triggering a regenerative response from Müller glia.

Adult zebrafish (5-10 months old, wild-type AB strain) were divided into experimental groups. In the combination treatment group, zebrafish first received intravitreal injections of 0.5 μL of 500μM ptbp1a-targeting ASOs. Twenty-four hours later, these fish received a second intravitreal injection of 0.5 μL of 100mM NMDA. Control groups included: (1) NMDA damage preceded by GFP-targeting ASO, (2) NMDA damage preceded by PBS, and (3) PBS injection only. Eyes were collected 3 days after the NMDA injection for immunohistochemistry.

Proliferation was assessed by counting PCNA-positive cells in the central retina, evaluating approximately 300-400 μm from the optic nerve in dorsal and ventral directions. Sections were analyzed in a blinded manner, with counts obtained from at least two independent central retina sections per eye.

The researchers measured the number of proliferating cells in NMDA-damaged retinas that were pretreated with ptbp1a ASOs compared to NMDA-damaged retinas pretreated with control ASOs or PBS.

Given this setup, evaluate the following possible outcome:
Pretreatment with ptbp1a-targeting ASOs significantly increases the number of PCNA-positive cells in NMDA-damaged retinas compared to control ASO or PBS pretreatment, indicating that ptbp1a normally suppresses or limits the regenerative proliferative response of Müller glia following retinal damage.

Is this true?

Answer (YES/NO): YES